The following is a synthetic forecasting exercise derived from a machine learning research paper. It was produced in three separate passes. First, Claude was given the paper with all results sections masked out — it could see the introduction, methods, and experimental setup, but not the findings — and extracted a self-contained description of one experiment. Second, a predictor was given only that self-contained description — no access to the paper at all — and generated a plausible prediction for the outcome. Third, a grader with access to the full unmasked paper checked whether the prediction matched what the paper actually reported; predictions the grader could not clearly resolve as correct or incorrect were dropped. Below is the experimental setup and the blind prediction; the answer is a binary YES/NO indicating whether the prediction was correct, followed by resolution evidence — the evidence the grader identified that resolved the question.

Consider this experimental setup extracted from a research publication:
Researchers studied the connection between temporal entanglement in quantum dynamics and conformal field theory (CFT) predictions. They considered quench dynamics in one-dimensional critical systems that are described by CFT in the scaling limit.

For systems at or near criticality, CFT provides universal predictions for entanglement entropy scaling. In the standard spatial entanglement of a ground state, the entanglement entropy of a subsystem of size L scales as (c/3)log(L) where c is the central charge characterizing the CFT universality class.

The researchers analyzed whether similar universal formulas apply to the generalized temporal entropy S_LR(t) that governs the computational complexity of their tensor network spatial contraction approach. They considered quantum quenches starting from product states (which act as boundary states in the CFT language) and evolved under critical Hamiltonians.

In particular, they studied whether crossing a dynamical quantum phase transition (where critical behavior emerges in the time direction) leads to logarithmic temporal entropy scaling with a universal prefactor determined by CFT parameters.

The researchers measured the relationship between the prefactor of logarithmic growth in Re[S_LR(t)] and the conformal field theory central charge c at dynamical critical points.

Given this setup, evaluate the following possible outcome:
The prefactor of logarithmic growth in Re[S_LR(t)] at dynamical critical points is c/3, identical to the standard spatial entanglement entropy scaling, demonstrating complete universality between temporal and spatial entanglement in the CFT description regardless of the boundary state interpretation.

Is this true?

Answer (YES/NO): NO